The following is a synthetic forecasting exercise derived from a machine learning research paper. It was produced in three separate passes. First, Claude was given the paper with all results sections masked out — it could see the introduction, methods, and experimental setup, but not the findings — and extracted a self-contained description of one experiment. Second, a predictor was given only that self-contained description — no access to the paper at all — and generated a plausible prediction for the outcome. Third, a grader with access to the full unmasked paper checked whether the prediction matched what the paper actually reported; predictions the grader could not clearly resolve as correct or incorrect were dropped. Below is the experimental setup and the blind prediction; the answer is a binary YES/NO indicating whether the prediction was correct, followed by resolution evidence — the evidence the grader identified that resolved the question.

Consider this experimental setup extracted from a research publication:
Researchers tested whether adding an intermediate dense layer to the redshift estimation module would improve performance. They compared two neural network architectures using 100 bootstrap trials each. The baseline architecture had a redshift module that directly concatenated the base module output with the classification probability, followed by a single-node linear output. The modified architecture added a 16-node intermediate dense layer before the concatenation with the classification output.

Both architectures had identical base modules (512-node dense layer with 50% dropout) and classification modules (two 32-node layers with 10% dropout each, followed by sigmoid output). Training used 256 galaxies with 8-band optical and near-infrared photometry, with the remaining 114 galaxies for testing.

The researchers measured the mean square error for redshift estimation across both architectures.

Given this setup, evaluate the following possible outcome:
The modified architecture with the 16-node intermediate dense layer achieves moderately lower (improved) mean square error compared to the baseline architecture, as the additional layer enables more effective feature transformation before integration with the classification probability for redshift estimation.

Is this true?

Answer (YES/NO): NO